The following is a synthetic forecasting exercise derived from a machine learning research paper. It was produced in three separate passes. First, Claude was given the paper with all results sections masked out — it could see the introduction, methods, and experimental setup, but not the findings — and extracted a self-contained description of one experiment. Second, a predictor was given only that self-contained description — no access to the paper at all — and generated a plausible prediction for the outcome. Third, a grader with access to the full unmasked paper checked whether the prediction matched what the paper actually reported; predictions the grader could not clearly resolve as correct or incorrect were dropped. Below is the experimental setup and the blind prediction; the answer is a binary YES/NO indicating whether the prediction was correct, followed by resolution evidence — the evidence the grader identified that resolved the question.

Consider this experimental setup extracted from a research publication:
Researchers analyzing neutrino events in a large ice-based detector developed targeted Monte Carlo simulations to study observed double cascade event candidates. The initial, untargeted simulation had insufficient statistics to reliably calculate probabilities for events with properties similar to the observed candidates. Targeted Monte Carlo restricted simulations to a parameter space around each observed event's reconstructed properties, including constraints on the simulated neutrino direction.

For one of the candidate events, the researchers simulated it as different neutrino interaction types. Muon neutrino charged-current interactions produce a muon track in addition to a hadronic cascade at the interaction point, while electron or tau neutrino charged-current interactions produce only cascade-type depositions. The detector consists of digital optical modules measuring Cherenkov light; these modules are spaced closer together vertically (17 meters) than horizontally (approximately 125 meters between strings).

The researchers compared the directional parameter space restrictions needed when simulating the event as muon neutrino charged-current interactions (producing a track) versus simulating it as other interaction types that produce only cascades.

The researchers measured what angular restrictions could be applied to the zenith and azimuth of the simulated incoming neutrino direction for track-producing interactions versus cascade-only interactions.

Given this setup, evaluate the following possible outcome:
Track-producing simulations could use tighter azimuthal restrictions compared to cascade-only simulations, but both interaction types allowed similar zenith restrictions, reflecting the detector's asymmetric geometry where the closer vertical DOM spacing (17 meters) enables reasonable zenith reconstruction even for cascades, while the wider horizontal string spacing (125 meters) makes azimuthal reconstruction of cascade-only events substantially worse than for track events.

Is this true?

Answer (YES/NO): NO